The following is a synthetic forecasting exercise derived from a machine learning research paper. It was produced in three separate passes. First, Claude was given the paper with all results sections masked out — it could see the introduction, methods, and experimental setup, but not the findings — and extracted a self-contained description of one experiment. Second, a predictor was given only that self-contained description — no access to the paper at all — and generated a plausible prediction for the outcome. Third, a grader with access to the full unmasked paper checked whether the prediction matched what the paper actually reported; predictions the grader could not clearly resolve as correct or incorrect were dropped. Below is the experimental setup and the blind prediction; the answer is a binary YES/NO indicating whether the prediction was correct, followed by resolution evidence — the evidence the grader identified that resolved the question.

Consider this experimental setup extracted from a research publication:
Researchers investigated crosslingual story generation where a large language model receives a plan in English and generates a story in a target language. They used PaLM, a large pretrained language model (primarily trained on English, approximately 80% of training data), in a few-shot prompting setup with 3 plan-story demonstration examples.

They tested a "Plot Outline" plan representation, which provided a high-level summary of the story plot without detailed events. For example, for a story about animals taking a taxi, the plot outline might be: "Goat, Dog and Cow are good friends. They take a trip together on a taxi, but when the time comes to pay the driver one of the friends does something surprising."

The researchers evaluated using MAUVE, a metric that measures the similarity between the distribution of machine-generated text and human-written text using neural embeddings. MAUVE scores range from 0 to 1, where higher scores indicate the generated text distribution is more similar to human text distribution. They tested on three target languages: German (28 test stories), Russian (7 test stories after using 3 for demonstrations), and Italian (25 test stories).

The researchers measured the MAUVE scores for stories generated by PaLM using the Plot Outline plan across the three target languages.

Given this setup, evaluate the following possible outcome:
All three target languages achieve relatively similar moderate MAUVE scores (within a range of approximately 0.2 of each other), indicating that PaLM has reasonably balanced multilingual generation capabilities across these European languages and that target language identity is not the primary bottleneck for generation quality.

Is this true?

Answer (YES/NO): NO